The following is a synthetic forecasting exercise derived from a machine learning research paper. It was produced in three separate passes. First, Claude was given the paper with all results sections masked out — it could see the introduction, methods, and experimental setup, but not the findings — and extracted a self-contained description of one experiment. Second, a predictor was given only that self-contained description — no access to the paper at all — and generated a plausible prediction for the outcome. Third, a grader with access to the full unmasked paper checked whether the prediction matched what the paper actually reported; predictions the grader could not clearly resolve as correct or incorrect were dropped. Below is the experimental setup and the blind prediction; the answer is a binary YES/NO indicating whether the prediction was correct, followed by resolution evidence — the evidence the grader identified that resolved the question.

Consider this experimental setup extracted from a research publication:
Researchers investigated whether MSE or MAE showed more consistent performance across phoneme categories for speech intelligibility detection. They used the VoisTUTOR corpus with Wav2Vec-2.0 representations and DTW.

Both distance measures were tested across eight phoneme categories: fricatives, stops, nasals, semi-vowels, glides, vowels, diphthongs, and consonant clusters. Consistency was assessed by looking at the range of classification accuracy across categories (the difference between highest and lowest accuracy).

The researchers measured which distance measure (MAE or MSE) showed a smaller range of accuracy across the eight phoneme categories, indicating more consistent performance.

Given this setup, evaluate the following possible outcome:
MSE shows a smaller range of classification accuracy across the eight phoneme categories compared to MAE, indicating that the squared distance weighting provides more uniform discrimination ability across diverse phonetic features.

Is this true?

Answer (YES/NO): YES